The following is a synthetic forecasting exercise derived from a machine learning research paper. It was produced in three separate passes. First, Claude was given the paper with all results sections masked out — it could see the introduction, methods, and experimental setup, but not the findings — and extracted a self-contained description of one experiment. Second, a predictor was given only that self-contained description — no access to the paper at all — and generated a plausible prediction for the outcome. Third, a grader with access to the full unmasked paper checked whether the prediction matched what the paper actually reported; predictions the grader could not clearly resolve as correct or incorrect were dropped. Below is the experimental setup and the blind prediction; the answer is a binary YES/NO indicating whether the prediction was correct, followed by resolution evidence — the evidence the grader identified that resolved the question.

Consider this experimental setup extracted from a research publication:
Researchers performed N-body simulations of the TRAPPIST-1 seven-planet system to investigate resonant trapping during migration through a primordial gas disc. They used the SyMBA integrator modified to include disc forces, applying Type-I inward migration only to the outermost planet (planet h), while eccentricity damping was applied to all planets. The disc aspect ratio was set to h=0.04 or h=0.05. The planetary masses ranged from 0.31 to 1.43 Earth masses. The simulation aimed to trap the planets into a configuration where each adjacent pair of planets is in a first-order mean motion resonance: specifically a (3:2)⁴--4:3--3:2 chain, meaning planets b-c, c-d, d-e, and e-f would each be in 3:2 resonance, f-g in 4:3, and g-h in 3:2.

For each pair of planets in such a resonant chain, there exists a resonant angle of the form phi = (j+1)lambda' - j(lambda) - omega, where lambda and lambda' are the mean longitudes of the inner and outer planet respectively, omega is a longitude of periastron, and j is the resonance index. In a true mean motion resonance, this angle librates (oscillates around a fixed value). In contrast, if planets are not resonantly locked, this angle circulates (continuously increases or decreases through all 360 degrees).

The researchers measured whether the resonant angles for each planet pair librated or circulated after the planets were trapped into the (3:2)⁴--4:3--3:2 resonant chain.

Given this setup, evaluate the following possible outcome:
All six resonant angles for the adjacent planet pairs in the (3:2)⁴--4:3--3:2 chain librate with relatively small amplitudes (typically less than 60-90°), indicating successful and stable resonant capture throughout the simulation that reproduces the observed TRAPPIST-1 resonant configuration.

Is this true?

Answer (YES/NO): NO